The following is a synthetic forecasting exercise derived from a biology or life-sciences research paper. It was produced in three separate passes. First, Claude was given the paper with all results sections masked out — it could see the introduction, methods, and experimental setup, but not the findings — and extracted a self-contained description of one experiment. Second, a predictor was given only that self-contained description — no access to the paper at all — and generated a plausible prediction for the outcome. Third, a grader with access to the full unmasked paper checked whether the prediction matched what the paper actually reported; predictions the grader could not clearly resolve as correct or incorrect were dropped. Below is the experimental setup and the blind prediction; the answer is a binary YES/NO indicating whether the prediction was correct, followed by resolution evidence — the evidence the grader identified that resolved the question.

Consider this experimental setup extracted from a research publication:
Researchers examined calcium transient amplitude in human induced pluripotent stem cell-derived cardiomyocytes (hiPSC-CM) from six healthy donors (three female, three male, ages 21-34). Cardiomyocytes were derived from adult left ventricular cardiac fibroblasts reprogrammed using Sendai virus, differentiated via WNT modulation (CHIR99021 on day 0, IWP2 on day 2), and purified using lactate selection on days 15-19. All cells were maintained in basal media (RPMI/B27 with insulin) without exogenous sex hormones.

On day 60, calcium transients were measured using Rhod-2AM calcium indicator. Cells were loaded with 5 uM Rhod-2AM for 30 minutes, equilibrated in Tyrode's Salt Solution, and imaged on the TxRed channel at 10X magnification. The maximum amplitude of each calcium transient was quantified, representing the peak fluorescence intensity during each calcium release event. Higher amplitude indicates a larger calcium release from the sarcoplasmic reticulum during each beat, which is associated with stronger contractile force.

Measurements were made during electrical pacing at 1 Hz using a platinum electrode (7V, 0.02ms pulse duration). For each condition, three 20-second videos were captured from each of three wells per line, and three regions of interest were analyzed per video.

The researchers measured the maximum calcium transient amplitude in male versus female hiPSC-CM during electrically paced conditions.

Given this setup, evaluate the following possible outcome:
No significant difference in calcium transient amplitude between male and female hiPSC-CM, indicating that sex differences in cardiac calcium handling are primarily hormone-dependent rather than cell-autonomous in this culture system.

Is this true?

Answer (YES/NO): NO